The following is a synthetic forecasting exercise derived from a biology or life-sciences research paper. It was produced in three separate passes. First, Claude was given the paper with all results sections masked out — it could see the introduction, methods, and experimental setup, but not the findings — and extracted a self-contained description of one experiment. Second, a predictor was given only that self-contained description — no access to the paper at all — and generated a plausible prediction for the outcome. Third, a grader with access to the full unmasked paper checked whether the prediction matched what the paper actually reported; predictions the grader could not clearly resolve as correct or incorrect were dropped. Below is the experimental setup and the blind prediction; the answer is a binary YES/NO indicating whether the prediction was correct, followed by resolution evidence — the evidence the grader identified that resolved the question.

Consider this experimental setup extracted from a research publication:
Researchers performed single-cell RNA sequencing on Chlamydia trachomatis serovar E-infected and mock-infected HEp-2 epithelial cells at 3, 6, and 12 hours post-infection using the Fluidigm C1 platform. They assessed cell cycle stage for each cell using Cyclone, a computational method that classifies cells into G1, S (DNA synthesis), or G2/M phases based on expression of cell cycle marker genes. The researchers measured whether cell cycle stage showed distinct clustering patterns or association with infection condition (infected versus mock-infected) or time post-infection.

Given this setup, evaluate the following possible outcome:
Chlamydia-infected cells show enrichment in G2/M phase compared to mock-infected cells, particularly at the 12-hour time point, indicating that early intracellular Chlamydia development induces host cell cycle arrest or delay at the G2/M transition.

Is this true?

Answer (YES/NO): NO